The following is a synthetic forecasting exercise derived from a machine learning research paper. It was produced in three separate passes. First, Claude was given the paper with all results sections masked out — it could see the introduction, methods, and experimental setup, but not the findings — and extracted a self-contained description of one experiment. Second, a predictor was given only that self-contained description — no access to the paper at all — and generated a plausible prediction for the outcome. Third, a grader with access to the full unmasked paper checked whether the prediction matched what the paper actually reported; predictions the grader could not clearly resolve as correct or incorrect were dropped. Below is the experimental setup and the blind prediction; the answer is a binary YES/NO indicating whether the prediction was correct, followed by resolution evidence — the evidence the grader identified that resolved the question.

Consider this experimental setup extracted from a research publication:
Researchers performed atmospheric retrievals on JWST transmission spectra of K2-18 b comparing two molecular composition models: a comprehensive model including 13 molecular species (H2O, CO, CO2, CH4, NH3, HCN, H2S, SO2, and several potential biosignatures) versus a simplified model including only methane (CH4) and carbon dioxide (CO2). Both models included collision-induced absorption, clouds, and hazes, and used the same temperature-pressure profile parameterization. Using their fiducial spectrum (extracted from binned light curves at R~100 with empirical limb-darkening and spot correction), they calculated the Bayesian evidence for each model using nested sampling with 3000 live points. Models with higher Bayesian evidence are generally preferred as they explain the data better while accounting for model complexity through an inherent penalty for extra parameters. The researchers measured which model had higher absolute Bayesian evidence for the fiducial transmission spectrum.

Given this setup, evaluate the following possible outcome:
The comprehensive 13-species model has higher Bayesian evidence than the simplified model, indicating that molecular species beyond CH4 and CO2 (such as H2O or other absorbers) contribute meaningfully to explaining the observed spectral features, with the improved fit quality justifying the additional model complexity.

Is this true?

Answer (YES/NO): NO